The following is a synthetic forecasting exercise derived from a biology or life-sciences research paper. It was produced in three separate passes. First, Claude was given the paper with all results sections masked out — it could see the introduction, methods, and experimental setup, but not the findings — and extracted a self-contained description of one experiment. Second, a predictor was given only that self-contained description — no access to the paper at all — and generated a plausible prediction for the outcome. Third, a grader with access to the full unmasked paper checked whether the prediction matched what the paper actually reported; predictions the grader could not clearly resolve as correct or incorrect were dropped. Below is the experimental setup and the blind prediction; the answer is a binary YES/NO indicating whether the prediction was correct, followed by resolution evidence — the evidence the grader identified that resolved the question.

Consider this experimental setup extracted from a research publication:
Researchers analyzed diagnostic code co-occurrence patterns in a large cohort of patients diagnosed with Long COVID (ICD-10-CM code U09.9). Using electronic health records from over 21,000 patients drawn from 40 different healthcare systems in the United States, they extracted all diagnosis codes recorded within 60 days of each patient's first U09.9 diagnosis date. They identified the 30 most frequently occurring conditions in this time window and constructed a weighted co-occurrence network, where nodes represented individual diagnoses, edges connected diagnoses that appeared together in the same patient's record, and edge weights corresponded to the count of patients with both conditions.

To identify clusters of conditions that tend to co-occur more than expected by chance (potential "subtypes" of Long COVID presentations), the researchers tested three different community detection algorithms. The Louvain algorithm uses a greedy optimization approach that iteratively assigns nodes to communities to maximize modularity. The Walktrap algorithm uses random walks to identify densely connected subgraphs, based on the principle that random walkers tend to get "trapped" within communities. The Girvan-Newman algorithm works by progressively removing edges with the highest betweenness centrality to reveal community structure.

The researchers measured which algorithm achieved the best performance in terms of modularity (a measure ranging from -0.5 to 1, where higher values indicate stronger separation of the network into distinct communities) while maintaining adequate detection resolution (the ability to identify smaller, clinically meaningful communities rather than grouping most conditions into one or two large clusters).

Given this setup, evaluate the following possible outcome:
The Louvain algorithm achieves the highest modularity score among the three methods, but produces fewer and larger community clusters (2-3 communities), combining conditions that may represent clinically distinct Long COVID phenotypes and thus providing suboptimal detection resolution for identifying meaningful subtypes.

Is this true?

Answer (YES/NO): NO